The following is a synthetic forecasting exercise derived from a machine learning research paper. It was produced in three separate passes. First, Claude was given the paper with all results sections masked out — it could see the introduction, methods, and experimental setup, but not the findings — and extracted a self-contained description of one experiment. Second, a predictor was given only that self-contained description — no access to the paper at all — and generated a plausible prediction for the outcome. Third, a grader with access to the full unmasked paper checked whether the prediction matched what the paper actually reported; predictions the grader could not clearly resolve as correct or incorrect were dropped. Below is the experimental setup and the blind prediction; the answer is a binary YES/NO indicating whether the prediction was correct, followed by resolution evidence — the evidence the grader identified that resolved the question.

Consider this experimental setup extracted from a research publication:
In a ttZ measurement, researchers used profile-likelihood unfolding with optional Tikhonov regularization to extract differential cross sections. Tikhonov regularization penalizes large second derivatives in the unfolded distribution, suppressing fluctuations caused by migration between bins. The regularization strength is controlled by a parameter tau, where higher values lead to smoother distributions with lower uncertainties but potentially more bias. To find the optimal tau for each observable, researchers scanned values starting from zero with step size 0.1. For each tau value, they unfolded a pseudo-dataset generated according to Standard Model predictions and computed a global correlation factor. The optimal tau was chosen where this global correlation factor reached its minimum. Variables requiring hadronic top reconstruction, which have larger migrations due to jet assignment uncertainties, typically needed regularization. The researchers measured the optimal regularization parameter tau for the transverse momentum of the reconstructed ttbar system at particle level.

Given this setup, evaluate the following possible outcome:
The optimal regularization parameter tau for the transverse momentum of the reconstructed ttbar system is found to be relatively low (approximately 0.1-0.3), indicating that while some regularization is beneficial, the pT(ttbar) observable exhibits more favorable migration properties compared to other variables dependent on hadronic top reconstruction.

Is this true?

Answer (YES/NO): NO